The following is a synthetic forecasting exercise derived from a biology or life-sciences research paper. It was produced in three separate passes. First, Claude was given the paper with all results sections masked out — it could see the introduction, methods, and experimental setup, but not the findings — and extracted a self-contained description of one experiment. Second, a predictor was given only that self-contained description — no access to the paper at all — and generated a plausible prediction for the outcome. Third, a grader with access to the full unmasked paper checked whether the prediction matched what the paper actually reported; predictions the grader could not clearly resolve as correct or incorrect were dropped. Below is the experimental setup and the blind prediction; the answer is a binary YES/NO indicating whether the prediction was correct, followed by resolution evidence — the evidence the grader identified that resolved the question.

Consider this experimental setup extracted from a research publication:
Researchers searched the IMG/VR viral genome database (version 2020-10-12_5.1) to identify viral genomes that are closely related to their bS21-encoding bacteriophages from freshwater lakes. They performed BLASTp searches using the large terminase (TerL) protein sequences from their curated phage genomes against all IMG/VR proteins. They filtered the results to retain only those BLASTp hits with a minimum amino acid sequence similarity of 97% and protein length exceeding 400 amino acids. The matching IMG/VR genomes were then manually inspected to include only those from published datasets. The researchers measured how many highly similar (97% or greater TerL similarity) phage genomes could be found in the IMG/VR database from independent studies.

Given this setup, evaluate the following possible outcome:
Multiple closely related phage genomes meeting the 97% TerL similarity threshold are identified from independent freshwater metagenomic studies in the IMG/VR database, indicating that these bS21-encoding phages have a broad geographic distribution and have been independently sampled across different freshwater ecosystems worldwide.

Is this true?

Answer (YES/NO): NO